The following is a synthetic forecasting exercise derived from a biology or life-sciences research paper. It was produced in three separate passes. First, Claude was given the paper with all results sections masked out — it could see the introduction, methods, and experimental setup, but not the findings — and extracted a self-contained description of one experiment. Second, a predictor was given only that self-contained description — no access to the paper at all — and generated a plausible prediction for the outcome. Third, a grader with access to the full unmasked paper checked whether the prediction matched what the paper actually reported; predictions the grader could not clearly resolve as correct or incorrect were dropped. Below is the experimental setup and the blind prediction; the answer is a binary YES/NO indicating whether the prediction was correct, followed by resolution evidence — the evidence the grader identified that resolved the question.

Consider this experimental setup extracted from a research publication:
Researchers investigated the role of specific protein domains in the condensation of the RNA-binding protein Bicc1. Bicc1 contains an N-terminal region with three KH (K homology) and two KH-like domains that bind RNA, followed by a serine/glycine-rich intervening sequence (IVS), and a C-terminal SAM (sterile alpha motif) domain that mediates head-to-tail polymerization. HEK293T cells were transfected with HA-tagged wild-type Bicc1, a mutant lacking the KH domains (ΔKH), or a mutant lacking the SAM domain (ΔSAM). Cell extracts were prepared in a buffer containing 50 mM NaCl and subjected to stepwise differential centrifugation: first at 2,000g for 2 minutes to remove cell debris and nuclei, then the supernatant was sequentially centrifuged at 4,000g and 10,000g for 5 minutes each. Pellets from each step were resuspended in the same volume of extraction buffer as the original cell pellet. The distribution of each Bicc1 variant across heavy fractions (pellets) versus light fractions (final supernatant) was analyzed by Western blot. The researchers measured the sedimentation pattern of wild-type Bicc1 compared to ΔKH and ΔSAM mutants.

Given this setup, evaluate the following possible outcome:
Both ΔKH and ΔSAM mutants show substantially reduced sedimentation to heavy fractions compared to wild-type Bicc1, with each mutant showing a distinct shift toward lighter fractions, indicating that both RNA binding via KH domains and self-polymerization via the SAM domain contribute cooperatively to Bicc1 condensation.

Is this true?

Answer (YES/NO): NO